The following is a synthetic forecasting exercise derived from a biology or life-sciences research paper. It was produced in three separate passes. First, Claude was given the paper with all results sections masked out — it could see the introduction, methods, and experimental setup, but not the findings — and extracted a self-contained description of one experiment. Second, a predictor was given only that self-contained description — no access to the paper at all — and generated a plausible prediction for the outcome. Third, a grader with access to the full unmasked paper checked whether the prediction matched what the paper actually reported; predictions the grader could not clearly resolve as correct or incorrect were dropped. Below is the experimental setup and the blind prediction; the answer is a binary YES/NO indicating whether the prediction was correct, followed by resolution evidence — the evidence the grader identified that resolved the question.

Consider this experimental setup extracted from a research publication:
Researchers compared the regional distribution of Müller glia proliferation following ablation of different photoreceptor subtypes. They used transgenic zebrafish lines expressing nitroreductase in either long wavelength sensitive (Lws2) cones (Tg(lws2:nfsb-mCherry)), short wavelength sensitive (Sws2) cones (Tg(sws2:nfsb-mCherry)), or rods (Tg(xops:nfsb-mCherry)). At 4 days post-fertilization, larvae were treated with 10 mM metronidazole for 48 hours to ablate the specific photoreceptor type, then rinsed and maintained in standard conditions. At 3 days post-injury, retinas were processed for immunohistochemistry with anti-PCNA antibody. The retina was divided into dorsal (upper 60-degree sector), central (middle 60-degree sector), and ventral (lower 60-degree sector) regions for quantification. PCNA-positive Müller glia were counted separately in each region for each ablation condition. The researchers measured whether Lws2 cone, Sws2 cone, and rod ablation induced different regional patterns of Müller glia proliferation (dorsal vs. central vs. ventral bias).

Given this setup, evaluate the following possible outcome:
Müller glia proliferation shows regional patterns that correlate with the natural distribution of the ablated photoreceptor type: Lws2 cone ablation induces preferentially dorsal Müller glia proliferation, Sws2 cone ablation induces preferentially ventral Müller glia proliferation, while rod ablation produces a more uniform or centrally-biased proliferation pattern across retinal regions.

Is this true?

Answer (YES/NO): NO